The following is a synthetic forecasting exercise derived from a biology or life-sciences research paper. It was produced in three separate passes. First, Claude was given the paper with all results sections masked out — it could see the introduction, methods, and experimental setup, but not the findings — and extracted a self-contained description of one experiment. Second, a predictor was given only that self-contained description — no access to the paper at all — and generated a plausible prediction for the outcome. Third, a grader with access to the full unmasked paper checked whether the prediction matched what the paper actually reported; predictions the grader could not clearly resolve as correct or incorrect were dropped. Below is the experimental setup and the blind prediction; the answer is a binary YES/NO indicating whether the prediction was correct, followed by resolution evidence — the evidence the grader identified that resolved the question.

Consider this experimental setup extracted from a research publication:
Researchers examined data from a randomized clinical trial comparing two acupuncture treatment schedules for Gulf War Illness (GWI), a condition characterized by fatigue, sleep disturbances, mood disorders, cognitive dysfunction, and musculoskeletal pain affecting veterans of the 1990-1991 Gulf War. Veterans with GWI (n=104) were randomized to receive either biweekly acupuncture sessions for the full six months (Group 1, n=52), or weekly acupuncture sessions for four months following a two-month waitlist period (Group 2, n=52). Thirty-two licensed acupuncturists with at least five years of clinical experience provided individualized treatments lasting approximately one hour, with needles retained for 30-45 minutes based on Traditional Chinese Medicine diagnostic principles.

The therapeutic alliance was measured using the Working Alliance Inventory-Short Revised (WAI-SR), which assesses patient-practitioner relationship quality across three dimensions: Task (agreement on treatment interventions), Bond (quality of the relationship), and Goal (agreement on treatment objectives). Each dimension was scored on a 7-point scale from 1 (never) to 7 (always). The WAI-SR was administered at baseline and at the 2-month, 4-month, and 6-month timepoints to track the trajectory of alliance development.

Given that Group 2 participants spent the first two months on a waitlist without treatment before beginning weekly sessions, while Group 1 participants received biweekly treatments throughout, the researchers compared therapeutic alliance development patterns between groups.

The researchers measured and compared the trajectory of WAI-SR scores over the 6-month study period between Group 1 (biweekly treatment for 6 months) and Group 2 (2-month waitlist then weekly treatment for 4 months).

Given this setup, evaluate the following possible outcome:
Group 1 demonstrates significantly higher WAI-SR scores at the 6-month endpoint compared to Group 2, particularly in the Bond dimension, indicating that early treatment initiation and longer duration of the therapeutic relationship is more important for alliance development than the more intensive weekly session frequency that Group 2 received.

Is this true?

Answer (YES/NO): NO